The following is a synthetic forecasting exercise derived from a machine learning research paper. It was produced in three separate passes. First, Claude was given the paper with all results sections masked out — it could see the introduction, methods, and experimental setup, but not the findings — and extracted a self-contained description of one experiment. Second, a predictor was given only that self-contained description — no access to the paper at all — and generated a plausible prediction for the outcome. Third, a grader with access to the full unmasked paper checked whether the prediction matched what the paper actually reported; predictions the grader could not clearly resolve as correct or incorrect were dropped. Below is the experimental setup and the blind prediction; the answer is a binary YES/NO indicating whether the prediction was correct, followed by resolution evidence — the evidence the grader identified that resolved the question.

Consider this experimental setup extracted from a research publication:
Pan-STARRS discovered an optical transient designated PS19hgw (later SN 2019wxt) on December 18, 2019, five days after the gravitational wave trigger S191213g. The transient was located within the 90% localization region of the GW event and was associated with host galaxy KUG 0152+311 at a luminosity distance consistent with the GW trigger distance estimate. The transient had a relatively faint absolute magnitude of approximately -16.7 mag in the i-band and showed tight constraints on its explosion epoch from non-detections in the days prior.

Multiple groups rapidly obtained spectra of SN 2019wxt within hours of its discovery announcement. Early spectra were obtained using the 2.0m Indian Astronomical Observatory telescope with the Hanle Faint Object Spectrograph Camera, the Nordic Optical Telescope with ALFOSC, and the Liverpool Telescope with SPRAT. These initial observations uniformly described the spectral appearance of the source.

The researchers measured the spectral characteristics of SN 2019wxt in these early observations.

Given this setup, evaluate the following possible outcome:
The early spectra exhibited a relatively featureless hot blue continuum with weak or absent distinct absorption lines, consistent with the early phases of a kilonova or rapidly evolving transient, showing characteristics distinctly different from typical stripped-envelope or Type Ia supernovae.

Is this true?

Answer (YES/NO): NO